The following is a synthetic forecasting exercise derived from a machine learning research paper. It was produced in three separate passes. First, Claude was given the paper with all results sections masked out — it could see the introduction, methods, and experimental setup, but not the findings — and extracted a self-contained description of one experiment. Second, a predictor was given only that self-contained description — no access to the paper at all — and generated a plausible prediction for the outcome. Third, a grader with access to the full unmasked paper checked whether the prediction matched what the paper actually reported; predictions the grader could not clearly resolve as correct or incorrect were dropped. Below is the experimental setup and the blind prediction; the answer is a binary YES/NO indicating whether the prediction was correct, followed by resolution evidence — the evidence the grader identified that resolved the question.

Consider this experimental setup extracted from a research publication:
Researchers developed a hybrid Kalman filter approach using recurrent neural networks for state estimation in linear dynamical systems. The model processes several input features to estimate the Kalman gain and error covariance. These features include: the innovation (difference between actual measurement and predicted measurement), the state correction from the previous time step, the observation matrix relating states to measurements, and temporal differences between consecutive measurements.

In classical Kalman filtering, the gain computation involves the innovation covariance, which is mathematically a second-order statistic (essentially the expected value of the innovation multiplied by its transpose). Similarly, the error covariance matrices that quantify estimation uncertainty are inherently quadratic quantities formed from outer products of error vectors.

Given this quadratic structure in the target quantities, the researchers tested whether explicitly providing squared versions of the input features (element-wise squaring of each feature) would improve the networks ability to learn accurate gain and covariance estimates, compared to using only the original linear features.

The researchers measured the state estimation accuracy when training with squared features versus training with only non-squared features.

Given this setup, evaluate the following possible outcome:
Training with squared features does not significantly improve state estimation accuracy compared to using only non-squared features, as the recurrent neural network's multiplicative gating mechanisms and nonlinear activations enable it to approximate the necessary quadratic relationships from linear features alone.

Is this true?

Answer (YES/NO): NO